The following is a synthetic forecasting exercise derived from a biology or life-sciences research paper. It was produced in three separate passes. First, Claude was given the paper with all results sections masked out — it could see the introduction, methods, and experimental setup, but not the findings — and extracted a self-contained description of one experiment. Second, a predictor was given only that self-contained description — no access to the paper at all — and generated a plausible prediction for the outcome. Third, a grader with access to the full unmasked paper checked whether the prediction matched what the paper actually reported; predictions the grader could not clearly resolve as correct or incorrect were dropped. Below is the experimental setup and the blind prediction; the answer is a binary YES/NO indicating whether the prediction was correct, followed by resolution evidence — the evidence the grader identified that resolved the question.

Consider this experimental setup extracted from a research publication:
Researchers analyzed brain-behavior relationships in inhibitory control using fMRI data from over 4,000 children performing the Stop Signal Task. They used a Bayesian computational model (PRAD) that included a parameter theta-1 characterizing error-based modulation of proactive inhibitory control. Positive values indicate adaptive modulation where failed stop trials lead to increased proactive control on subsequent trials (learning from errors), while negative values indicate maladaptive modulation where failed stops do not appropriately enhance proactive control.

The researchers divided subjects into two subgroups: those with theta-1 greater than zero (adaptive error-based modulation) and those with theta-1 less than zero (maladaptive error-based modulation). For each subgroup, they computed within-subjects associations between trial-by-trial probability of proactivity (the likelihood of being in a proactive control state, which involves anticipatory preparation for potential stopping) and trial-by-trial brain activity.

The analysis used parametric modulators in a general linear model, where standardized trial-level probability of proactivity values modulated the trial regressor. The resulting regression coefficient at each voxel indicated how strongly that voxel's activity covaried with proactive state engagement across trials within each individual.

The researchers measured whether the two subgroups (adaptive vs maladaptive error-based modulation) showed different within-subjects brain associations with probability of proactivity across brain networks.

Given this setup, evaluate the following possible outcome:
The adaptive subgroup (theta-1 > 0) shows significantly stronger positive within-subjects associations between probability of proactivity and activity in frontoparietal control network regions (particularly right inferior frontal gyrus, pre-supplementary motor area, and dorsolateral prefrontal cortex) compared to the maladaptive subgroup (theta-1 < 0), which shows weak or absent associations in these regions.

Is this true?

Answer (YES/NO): NO